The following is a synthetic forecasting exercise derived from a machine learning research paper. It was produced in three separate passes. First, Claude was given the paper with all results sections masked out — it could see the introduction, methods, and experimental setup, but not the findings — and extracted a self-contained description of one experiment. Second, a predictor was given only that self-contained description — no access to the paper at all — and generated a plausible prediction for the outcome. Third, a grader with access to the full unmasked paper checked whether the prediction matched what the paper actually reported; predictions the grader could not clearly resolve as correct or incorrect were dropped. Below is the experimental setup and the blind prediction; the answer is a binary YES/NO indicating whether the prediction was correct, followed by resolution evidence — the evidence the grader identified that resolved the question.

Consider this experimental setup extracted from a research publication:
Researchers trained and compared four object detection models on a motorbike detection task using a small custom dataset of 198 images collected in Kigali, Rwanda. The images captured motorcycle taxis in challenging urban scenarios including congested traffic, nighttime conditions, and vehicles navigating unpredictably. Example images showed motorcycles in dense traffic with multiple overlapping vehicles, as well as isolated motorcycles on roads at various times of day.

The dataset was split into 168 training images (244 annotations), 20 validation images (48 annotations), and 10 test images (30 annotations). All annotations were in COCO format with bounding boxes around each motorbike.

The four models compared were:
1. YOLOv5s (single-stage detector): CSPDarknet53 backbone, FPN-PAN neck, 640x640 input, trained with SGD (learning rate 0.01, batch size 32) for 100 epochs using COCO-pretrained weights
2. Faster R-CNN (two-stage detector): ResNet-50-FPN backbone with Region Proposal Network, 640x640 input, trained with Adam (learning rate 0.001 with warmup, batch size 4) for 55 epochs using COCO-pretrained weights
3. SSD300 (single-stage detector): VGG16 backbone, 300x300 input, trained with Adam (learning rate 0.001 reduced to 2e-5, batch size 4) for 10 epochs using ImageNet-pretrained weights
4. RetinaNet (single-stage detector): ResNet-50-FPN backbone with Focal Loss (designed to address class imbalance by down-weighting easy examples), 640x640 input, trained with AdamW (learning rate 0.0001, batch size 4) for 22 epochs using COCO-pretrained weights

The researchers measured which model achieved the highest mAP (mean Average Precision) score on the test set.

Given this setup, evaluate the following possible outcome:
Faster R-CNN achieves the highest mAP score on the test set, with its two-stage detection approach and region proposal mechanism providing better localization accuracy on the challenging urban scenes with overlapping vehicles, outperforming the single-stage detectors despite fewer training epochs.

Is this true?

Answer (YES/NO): NO